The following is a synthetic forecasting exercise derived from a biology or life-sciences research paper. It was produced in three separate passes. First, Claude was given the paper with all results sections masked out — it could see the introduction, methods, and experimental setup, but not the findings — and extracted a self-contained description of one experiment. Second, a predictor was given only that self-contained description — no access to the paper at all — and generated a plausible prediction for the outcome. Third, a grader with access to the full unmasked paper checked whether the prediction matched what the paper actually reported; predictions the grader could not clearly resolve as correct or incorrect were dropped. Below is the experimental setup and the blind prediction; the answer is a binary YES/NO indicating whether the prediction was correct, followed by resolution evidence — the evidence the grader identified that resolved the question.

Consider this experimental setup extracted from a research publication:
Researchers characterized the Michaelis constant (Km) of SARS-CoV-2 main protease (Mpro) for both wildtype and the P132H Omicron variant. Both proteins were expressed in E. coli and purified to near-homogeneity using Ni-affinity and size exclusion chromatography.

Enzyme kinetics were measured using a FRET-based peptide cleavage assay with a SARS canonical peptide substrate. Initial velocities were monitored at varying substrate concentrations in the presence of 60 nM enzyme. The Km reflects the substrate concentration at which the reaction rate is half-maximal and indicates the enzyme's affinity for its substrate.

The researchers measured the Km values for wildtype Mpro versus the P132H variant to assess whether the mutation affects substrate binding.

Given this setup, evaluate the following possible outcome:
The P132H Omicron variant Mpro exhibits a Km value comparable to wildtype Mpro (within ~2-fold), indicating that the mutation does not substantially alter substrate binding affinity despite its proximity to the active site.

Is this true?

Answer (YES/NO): YES